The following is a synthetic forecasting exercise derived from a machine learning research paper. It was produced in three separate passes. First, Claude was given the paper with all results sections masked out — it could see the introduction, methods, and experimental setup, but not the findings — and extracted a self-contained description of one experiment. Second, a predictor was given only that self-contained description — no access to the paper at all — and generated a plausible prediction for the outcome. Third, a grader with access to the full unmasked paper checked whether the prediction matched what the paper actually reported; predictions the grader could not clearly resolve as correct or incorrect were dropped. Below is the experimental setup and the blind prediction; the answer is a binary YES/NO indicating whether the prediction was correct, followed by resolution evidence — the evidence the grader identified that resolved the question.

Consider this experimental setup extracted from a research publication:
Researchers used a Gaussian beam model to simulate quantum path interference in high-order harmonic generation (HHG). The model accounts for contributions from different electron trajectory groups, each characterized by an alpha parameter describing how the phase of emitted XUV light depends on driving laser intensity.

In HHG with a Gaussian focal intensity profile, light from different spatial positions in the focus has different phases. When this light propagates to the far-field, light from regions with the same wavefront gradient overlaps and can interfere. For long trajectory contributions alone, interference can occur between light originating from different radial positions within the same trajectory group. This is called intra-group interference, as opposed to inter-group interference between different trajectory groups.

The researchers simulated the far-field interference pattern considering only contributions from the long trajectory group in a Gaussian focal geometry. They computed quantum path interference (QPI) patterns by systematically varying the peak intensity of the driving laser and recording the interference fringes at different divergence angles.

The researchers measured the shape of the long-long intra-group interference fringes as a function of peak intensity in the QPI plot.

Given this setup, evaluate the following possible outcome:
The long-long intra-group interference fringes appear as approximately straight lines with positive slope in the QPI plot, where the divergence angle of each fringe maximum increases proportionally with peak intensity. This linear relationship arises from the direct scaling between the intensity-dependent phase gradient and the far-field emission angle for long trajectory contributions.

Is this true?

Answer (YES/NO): YES